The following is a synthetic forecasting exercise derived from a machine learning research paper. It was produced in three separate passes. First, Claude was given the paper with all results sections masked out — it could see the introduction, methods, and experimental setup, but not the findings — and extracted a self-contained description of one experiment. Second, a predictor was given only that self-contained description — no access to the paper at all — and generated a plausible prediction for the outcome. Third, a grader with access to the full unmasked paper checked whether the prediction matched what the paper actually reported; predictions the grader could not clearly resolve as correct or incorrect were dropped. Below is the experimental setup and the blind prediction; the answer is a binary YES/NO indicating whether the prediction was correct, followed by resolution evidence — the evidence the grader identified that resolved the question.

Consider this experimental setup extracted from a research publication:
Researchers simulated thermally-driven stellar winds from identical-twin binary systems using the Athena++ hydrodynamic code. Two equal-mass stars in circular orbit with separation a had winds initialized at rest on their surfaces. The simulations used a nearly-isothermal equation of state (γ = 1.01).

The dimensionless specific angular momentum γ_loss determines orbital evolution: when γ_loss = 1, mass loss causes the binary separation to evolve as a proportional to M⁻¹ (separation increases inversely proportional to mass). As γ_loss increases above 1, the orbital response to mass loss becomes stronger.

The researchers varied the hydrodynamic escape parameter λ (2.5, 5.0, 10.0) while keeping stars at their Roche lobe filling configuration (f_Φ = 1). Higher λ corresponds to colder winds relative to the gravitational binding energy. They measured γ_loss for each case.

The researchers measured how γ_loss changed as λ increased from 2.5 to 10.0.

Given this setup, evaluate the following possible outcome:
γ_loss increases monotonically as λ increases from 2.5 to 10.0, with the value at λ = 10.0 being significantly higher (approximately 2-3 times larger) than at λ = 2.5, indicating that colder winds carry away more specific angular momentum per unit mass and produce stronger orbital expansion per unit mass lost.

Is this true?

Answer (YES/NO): YES